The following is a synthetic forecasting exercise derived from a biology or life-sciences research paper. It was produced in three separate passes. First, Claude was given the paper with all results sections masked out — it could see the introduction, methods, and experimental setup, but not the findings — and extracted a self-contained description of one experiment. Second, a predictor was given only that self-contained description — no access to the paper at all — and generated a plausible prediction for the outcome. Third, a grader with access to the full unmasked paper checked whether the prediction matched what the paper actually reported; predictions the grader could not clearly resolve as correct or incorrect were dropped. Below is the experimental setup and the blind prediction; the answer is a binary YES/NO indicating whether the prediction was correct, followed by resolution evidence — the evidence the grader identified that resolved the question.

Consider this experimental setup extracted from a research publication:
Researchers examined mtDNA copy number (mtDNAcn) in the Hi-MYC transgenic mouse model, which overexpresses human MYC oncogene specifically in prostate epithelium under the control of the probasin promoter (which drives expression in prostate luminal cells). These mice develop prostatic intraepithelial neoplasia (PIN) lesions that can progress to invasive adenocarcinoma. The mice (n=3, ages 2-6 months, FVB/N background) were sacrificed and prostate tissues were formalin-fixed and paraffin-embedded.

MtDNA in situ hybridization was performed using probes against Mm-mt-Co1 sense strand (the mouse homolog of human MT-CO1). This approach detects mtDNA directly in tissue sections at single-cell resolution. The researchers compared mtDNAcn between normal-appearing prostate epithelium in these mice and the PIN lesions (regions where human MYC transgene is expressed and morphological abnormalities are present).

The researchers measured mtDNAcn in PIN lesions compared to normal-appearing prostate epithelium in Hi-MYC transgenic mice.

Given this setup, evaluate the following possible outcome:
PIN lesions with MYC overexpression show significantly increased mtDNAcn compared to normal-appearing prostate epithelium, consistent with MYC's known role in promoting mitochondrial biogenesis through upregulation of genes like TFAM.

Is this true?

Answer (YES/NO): YES